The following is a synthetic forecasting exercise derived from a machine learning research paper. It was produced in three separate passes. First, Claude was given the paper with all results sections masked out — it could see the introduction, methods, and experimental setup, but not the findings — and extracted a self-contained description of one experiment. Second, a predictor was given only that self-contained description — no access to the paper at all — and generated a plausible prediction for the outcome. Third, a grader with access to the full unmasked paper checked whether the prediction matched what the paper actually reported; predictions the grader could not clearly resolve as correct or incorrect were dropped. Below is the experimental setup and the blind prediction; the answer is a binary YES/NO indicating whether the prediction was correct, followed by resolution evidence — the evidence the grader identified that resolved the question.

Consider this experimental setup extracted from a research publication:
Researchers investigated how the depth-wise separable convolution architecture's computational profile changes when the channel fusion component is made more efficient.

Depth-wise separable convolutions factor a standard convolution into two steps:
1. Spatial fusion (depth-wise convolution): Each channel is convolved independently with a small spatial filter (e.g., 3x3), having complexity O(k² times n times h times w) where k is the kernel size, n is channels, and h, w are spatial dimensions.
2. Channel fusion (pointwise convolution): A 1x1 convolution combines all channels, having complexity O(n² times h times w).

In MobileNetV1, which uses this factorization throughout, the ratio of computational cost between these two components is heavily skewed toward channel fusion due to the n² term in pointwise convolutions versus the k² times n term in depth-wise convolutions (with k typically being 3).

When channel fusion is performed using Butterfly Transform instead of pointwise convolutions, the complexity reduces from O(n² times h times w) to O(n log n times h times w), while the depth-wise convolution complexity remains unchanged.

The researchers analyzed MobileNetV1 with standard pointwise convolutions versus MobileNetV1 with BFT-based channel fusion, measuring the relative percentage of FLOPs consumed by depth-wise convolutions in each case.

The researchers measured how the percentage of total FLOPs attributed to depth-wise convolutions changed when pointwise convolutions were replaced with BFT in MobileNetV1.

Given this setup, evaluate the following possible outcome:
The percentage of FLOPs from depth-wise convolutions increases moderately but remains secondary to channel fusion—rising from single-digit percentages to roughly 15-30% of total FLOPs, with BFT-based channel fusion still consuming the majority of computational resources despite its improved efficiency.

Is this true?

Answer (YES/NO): NO